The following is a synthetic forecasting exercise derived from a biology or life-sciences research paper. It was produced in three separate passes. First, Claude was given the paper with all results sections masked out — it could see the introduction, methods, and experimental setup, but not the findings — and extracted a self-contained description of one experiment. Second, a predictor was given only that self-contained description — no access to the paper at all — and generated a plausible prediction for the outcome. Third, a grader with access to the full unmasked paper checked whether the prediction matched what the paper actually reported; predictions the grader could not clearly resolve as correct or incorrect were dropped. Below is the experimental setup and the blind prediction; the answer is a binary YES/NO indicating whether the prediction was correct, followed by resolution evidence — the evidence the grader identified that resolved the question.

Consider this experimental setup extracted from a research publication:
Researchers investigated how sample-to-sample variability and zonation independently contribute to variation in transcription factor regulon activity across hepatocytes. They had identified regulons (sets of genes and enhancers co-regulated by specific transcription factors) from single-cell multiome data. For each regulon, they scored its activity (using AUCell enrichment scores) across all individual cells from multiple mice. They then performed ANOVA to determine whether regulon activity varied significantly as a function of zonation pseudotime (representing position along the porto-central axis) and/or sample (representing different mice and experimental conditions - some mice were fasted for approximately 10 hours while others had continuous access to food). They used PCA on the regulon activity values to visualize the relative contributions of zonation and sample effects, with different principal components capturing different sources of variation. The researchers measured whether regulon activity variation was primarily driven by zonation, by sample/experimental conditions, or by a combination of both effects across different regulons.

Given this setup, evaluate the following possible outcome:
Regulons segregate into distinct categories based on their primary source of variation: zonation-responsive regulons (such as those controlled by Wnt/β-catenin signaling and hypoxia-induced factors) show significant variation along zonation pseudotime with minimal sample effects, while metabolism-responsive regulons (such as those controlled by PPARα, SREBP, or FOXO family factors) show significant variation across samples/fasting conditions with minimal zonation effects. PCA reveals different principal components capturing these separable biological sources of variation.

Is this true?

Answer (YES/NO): NO